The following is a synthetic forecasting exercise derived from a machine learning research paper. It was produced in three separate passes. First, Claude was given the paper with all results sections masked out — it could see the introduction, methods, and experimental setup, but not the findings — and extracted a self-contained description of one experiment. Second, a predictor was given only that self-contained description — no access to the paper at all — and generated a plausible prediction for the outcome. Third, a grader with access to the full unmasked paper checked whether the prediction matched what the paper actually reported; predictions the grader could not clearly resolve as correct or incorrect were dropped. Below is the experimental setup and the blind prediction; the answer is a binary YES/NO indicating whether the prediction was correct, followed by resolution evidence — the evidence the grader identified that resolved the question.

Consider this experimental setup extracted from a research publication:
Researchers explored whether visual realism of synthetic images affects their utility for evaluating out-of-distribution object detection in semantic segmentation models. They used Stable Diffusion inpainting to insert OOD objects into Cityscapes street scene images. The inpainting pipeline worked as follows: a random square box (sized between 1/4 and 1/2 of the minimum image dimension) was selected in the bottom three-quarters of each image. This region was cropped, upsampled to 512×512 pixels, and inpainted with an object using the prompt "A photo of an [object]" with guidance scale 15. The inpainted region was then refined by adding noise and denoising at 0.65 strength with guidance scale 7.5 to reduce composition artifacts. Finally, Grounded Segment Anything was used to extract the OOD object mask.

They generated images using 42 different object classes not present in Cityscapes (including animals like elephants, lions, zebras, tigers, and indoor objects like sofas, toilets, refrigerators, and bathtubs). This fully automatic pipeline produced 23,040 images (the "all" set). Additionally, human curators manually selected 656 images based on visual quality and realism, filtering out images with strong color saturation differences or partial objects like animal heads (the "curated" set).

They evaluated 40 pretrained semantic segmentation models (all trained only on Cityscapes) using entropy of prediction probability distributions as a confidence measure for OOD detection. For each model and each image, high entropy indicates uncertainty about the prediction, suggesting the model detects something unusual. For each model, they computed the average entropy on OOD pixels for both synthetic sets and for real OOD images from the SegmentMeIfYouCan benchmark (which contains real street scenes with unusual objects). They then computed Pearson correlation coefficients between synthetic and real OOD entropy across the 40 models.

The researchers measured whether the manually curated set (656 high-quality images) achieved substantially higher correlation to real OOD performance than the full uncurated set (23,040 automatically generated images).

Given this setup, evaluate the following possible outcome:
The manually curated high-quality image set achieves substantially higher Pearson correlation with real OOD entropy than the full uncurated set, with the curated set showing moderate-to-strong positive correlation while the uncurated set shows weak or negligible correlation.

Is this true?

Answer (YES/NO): NO